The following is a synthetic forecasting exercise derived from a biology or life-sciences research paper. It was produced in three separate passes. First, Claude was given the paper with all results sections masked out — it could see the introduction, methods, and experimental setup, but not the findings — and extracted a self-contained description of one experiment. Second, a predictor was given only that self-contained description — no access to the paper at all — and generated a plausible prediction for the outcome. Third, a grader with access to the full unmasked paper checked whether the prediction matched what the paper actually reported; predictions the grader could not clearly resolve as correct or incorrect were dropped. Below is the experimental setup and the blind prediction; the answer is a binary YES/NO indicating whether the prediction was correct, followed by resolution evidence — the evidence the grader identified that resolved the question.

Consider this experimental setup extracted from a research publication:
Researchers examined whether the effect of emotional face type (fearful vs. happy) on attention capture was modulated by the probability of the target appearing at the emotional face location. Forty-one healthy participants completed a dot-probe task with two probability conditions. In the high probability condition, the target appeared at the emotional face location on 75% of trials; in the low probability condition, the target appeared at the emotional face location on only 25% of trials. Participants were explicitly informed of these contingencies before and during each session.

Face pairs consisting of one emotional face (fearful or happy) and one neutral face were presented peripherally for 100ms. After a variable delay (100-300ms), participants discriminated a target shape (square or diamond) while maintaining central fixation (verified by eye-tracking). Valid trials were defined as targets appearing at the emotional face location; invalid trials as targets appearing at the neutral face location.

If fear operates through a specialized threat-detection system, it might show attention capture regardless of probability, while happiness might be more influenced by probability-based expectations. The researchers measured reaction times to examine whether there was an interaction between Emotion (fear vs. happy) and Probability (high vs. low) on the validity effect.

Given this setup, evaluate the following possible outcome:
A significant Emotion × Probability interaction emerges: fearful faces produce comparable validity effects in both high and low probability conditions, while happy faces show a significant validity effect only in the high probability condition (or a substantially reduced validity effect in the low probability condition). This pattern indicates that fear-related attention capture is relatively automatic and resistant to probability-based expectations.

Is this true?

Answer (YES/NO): NO